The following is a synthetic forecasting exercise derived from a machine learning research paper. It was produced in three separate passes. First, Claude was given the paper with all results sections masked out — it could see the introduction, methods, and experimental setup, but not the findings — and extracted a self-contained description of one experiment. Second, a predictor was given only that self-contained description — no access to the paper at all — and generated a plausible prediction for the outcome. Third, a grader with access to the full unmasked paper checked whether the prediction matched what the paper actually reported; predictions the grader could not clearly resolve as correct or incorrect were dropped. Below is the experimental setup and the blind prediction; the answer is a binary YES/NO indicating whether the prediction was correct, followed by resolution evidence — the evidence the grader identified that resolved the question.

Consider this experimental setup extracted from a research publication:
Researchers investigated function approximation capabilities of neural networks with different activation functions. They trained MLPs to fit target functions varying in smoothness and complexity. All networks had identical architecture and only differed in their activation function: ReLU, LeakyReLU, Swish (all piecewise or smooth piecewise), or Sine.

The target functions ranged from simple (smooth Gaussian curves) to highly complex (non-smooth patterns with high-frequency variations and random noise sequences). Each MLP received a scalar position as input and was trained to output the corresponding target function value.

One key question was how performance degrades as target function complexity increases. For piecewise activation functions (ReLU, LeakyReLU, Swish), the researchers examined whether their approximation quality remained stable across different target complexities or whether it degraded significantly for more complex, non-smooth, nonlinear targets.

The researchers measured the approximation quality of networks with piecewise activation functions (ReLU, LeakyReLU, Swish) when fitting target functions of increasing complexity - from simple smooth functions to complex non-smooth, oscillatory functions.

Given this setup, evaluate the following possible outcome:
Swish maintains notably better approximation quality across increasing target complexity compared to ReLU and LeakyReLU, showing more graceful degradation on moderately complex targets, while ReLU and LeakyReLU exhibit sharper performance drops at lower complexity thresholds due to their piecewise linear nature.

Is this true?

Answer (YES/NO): NO